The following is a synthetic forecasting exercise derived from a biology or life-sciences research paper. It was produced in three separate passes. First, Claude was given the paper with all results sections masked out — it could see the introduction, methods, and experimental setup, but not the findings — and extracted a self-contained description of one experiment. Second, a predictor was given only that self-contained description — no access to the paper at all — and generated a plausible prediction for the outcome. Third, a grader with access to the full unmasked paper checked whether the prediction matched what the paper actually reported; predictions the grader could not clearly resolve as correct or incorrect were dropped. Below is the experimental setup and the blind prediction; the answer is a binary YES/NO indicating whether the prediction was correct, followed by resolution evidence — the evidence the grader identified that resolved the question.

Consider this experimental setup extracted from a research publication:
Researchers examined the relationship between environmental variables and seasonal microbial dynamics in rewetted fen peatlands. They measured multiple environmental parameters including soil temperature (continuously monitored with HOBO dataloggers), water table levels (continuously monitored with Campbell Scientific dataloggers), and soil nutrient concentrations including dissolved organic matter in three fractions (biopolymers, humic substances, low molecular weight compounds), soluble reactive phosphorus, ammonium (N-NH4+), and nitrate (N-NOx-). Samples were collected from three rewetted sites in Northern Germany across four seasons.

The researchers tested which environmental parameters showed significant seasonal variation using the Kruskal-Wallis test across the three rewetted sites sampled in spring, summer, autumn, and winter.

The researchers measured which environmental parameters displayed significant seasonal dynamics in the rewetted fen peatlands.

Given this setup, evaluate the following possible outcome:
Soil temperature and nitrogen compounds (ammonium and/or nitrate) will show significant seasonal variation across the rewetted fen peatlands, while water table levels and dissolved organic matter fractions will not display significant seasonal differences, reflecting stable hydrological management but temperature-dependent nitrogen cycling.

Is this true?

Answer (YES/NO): NO